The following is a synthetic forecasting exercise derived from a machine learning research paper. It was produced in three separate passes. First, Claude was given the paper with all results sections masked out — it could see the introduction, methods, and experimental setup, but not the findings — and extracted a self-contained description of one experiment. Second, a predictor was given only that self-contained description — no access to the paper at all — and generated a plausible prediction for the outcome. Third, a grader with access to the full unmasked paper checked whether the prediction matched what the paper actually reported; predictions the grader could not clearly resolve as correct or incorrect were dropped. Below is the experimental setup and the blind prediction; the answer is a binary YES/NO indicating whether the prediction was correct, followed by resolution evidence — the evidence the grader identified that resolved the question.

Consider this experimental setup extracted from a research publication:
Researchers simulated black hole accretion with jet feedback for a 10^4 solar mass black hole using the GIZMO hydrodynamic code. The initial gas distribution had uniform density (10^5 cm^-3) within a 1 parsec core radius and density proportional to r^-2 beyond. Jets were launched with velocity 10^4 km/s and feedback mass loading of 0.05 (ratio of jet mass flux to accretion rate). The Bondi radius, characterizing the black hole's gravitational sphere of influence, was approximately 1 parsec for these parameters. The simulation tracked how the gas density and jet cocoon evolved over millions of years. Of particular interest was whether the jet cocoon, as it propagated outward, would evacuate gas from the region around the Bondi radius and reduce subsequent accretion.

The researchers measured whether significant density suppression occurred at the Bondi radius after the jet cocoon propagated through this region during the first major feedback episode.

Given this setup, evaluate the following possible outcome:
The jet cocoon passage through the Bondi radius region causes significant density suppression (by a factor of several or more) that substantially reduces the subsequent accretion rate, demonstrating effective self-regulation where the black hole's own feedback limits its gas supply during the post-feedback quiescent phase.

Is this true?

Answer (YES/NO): YES